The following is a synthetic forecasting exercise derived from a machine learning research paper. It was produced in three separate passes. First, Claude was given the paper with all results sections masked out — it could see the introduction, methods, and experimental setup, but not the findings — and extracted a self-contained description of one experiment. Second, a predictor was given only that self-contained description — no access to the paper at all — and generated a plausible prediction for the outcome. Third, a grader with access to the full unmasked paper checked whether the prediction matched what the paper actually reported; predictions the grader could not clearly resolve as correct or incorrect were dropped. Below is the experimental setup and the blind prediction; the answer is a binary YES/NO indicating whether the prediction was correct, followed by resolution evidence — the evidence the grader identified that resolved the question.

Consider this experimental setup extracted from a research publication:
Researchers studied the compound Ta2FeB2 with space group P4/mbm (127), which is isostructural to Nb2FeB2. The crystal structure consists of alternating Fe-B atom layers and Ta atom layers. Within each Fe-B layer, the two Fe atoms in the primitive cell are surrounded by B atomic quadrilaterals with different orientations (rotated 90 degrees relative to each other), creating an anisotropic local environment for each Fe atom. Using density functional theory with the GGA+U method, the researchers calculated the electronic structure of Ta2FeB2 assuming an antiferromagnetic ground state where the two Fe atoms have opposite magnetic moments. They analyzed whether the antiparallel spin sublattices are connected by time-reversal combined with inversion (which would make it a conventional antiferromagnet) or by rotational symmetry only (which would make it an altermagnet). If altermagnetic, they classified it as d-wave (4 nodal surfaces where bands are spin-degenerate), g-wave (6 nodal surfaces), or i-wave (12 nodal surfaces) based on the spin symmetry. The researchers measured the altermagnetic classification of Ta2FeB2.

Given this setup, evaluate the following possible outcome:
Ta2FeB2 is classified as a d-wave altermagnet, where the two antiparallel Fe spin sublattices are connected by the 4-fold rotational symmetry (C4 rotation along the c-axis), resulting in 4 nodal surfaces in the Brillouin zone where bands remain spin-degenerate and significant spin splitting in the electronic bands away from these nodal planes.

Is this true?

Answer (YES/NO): NO